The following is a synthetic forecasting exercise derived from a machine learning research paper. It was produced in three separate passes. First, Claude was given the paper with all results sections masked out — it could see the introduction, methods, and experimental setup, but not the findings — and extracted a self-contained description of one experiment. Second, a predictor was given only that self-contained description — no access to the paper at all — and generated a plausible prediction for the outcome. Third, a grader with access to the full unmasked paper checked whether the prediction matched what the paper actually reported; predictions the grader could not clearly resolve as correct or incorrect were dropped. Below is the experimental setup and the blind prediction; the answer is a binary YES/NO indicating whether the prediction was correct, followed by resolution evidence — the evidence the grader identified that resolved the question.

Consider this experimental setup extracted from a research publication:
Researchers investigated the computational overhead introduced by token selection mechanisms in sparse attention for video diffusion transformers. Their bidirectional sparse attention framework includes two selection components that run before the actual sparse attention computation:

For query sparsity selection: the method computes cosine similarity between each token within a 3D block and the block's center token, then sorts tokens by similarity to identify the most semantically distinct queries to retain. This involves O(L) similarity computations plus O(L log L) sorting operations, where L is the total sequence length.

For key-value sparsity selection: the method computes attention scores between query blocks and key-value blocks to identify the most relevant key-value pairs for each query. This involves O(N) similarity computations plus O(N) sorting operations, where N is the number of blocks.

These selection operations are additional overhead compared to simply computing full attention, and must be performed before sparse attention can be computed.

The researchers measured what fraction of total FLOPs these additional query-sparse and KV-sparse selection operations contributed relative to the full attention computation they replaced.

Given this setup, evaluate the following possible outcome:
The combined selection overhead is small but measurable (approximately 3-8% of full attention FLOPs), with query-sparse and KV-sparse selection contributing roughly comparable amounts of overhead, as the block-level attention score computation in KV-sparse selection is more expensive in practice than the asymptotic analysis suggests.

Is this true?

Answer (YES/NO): NO